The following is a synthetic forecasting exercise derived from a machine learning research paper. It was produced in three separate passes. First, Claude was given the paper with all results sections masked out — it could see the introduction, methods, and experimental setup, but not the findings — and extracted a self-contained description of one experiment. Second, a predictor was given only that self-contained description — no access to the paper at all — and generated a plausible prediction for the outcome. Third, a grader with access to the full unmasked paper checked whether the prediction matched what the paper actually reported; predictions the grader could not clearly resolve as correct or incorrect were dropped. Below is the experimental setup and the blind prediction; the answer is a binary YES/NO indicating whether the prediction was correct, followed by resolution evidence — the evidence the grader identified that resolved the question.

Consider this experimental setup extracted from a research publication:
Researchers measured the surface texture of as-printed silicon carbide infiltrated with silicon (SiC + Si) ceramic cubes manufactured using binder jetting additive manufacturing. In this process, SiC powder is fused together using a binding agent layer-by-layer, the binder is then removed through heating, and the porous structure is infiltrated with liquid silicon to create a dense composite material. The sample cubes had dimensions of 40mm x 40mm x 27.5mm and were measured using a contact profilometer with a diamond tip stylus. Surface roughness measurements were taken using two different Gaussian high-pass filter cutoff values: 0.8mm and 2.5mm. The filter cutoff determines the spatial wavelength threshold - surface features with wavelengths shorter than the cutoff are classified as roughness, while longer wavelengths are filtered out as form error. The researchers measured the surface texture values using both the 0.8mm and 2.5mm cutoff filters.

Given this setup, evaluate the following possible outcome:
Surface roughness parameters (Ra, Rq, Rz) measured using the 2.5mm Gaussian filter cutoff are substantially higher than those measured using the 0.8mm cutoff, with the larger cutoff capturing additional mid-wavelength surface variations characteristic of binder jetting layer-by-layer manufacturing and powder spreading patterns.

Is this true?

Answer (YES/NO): NO